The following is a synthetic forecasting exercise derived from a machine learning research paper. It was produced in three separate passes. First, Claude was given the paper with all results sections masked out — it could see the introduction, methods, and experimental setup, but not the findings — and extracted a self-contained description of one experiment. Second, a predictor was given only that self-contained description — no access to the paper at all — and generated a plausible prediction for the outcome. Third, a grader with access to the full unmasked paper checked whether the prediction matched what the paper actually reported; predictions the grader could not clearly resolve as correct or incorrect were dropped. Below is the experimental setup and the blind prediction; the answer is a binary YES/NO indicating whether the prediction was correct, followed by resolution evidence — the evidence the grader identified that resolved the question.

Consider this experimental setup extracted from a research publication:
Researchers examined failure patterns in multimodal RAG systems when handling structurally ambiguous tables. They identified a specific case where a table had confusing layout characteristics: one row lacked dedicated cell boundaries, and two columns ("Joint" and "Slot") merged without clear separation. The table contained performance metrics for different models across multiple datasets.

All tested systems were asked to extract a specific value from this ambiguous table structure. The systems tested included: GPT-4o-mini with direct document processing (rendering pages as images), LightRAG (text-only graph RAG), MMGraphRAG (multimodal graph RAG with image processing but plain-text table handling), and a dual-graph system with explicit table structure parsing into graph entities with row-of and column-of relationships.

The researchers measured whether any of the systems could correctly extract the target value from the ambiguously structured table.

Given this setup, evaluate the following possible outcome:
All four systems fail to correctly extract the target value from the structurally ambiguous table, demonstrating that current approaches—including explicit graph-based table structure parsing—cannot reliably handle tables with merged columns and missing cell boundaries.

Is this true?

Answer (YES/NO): YES